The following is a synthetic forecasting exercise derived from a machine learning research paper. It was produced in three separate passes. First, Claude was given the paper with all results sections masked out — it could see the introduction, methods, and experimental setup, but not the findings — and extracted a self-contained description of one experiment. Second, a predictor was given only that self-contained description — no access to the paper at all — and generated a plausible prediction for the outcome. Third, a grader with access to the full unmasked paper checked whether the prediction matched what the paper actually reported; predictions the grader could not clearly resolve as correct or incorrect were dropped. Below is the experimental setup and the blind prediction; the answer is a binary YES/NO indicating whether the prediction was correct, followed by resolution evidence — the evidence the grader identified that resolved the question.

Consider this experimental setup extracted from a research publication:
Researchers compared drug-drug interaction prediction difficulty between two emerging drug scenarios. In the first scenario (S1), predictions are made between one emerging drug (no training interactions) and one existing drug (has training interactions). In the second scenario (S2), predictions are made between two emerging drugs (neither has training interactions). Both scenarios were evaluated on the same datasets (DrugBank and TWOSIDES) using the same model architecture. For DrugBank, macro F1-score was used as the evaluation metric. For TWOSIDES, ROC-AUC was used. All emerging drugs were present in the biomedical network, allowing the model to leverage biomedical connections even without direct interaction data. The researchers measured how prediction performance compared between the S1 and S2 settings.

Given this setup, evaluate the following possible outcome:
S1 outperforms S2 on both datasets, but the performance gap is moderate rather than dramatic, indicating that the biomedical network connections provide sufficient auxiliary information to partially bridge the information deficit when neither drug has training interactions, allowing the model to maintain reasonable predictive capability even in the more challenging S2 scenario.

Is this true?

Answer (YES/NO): NO